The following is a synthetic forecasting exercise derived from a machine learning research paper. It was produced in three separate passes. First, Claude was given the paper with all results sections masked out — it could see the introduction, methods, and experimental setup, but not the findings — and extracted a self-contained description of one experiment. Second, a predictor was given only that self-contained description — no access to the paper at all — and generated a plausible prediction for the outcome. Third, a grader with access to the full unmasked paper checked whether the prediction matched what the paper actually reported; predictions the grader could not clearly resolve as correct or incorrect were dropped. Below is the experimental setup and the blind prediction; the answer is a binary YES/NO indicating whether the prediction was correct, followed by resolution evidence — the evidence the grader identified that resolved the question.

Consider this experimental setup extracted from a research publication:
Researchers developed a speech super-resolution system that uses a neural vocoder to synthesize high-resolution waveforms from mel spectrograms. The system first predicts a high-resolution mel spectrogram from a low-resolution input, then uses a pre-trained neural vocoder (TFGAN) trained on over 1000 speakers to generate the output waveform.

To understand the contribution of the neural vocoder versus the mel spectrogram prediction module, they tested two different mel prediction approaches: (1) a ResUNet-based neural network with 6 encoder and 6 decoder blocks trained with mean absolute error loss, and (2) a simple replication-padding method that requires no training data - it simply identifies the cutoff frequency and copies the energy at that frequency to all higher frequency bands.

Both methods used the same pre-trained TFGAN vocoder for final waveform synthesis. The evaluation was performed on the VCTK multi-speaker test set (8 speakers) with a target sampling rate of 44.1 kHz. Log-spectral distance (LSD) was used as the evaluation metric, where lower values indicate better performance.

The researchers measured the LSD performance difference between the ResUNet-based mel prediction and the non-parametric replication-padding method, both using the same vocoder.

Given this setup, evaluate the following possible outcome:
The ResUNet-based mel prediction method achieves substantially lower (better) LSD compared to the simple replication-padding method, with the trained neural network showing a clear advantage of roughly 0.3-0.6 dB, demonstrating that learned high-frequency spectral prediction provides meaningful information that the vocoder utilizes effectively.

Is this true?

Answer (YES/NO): YES